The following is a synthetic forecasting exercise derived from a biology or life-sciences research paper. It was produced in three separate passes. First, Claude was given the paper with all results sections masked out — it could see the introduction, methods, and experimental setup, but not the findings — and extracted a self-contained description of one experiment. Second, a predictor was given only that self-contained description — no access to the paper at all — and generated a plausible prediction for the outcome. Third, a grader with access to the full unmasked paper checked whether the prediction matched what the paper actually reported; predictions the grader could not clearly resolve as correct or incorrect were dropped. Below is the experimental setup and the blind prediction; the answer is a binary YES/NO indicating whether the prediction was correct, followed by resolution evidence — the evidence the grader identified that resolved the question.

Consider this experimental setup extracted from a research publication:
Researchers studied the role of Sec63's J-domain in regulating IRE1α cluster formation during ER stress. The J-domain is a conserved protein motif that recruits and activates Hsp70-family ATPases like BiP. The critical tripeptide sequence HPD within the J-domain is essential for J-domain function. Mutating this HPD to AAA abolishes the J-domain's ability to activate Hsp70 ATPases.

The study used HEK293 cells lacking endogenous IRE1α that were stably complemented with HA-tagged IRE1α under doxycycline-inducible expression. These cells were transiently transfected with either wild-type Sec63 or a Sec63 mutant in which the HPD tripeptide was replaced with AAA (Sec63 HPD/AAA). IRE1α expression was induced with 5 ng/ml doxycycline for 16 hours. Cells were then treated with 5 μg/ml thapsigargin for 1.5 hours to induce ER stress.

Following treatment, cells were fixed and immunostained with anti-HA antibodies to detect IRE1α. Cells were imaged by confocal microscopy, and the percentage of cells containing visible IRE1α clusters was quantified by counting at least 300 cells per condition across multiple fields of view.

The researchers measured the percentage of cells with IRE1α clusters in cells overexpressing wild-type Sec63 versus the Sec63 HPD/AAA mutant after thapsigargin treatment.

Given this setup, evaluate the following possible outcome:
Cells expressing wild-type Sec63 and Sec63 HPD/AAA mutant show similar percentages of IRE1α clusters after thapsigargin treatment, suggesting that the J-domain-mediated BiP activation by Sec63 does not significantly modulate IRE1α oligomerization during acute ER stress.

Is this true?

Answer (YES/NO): NO